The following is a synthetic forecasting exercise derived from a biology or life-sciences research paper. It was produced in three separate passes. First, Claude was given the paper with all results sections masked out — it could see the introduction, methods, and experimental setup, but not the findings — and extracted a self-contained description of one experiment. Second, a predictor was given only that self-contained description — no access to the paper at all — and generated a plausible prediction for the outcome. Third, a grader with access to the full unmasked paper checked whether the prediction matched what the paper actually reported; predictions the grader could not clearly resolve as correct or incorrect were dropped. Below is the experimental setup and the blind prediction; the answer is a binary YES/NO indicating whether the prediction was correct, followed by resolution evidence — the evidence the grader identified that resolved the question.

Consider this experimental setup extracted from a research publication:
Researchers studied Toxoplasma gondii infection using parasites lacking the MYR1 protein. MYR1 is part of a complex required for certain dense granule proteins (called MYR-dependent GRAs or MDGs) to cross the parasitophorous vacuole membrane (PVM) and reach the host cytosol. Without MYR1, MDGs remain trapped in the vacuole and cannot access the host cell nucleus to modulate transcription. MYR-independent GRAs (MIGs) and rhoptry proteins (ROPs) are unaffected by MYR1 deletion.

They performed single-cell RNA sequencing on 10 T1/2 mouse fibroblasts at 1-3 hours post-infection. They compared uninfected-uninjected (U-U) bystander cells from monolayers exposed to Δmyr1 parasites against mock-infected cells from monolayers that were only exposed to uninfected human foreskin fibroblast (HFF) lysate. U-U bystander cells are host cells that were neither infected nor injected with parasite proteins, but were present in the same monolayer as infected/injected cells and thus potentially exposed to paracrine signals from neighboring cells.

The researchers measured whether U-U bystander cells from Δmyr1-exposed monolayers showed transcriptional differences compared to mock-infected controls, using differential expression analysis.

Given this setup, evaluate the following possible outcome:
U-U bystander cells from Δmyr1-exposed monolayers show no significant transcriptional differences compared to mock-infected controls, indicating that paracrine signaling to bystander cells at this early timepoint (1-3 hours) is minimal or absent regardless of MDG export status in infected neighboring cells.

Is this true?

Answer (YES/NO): NO